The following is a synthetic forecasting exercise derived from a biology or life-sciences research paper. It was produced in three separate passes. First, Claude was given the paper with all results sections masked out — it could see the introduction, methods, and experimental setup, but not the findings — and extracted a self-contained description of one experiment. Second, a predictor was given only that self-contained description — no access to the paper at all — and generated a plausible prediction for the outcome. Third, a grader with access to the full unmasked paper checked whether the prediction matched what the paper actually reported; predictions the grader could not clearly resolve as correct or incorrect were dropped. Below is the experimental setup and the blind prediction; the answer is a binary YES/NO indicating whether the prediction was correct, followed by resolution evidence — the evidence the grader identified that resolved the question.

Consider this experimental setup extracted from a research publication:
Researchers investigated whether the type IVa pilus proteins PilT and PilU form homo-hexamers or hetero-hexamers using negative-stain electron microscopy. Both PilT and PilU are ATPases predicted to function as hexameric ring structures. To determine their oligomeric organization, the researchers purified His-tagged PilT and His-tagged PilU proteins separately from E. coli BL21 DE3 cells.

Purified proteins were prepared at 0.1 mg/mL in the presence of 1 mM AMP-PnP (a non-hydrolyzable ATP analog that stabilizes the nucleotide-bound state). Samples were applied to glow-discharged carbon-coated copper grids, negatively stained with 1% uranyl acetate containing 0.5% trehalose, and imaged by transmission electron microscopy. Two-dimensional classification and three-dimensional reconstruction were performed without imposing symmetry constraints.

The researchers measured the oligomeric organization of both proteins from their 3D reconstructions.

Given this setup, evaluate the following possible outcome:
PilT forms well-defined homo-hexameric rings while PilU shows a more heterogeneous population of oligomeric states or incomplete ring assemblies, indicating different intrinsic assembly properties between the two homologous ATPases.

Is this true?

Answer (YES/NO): NO